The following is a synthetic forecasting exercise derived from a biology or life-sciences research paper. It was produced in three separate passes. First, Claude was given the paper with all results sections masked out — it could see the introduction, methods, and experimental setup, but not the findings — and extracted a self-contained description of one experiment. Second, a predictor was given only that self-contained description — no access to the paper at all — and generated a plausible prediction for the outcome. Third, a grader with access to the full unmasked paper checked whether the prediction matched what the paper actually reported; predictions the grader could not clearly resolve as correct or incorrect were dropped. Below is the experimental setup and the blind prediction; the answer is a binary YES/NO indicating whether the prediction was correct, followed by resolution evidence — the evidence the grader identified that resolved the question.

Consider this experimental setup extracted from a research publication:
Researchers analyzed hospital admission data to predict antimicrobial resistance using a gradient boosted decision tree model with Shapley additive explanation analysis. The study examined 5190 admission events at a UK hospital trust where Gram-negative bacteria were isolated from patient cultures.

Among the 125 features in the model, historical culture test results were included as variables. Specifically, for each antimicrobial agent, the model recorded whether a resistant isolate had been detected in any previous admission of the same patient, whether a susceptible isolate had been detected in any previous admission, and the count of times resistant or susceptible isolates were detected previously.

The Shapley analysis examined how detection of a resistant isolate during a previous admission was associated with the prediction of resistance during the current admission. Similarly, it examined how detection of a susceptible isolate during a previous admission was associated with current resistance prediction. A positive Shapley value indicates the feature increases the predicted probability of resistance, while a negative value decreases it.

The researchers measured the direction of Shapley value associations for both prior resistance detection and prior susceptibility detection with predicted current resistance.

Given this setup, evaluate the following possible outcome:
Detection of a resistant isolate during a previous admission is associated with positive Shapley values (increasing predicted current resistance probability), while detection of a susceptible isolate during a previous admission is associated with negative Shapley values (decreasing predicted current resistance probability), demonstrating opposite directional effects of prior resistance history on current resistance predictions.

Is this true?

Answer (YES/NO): YES